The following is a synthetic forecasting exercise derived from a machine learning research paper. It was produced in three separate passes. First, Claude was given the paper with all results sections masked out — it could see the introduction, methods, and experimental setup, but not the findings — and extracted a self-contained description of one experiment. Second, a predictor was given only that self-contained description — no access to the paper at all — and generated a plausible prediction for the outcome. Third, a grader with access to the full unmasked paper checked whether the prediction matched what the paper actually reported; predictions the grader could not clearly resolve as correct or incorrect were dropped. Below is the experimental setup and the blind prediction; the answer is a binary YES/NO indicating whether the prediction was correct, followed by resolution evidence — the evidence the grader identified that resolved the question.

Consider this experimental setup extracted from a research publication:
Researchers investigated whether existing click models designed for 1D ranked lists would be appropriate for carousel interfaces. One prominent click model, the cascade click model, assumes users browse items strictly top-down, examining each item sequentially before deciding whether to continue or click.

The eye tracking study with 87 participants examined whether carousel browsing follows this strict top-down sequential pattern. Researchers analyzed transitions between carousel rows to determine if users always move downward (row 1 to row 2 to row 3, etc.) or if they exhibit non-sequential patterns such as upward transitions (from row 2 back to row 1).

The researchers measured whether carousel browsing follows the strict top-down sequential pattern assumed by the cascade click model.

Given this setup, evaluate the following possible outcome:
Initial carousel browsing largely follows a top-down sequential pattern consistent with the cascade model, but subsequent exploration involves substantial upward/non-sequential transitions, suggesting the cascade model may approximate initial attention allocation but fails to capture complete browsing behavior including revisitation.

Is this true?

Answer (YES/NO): NO